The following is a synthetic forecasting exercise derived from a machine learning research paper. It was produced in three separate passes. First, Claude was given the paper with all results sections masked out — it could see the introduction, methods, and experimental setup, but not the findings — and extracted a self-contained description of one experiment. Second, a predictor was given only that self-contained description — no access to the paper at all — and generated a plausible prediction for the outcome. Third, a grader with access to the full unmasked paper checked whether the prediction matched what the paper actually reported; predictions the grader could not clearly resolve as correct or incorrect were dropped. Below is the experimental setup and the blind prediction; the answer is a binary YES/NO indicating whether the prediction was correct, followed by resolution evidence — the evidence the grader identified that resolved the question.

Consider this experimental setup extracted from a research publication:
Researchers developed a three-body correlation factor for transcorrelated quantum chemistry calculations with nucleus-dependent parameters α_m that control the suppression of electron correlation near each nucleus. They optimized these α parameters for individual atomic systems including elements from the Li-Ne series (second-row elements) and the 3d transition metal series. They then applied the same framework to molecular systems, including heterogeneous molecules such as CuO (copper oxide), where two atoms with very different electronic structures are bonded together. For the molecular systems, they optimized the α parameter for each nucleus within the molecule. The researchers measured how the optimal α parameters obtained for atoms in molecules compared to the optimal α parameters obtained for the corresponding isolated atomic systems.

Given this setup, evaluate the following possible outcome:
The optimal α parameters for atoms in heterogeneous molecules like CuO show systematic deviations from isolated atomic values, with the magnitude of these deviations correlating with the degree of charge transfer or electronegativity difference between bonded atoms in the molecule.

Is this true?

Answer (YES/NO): NO